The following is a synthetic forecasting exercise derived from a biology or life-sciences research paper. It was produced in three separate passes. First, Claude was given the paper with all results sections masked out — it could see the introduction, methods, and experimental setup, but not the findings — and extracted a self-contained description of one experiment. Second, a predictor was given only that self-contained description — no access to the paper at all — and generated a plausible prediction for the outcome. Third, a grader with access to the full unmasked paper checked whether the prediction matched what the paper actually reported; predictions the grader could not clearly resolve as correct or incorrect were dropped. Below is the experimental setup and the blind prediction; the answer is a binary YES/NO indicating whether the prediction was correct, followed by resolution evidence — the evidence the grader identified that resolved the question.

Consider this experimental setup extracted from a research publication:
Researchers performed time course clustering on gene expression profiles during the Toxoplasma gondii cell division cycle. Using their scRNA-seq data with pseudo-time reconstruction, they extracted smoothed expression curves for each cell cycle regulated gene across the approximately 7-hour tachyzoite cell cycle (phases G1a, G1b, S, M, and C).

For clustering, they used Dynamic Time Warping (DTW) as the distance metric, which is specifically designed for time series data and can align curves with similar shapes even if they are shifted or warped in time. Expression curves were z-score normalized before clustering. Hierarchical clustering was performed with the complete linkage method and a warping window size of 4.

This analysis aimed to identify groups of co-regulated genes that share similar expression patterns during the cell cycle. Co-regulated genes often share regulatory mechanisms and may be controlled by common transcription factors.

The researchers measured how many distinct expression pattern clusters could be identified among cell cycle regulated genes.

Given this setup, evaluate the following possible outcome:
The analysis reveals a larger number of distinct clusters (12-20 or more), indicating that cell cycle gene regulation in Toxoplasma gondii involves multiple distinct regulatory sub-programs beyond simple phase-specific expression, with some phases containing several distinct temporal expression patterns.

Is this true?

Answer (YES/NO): YES